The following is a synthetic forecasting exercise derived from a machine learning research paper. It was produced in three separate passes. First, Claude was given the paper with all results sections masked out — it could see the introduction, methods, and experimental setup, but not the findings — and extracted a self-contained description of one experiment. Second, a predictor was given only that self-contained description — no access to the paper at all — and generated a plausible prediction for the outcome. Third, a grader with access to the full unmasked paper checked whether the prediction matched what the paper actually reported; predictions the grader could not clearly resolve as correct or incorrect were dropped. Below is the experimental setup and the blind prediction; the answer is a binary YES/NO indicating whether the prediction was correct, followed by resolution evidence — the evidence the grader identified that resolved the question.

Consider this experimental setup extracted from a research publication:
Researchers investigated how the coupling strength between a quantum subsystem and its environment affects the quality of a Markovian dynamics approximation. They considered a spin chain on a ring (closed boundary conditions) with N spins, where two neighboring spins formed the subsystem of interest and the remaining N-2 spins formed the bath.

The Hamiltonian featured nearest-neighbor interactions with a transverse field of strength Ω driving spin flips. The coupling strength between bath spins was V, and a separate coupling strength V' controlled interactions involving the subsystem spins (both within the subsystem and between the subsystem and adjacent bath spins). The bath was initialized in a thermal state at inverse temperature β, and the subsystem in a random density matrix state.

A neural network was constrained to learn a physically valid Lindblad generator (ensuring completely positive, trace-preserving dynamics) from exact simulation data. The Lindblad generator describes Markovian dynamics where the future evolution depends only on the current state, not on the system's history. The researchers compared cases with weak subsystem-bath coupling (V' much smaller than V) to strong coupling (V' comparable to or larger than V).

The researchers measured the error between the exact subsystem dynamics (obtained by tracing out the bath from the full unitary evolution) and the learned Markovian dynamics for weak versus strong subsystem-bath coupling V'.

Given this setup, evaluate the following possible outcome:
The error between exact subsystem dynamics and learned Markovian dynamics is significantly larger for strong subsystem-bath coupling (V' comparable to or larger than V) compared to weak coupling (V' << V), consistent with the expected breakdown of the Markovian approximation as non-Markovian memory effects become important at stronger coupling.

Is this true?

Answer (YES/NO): YES